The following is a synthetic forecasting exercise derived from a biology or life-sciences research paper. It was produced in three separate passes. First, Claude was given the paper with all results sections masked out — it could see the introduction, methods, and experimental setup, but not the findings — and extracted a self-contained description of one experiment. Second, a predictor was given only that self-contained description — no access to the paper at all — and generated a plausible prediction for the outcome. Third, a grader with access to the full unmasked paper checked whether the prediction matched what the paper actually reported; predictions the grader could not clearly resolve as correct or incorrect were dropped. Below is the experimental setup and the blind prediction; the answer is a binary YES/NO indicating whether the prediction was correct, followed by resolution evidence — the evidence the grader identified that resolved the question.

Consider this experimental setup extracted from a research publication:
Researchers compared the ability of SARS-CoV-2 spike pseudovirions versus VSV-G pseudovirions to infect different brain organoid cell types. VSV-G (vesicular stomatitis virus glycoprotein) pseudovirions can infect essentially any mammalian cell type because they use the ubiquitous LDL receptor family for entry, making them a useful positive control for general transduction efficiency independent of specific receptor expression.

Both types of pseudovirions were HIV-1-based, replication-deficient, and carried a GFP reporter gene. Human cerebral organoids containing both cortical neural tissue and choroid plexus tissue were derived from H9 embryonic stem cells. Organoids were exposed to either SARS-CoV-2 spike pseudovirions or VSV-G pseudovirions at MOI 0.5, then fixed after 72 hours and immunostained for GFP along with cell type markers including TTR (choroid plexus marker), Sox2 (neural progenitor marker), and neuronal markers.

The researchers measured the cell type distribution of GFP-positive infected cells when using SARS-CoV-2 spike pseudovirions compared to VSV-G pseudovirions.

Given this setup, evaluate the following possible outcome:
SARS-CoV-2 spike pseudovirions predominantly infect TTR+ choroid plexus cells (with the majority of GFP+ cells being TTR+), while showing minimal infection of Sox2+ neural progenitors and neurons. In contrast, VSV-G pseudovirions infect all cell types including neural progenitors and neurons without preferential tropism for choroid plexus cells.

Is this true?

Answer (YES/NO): YES